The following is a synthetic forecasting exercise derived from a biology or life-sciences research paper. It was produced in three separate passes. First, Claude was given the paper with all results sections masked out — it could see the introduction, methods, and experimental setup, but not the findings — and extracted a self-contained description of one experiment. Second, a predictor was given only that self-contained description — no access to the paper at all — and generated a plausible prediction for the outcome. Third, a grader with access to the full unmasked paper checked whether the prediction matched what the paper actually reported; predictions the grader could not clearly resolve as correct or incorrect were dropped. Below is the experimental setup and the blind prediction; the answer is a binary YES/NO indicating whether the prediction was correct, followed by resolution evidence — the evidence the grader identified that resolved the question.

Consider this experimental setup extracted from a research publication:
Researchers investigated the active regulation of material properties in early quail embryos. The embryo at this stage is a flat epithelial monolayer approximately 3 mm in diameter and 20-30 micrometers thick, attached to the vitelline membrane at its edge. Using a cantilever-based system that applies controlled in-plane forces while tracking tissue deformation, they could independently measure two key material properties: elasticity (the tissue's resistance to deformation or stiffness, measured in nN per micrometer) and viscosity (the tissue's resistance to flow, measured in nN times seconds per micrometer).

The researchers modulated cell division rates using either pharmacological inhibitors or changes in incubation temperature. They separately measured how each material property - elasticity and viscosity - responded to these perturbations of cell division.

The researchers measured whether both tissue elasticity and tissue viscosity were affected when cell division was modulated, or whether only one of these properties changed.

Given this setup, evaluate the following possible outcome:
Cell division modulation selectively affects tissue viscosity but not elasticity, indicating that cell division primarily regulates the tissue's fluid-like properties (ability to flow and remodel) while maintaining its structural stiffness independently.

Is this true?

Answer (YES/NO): YES